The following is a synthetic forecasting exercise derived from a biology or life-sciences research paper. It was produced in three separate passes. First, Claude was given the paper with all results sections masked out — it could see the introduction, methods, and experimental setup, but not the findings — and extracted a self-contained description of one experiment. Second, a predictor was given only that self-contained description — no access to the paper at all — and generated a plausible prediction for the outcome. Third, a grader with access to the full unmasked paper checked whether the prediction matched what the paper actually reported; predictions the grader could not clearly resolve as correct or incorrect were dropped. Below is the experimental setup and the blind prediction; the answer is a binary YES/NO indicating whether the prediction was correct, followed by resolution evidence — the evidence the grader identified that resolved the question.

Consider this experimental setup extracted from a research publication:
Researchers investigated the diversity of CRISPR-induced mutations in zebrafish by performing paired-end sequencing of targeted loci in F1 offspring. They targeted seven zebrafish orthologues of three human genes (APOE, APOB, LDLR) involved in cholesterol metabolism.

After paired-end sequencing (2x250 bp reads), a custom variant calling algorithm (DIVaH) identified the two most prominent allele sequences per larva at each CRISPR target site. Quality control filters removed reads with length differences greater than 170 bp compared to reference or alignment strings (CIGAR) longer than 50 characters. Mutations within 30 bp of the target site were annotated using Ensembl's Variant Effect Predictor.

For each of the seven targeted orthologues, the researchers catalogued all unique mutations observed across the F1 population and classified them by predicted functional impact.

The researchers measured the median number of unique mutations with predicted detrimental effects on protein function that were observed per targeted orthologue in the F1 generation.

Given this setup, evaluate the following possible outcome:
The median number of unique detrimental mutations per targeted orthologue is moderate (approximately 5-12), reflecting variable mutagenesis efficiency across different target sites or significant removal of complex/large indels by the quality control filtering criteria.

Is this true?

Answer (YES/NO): NO